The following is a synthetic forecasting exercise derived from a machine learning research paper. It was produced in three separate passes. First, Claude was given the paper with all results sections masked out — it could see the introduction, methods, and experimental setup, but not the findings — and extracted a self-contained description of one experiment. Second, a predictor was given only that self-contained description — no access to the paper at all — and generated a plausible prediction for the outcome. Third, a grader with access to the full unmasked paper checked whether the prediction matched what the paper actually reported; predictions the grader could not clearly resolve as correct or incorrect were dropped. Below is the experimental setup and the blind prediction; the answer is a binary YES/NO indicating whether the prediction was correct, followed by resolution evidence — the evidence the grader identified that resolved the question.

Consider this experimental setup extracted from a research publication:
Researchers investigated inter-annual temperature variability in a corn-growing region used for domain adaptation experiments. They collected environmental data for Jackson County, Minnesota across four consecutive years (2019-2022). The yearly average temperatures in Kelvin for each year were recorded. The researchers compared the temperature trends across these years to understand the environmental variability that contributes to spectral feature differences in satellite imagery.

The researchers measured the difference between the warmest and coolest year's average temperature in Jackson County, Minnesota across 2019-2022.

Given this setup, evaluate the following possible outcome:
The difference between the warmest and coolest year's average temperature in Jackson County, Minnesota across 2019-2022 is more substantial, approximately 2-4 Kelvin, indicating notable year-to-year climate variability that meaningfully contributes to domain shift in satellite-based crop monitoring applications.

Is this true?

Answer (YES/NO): NO